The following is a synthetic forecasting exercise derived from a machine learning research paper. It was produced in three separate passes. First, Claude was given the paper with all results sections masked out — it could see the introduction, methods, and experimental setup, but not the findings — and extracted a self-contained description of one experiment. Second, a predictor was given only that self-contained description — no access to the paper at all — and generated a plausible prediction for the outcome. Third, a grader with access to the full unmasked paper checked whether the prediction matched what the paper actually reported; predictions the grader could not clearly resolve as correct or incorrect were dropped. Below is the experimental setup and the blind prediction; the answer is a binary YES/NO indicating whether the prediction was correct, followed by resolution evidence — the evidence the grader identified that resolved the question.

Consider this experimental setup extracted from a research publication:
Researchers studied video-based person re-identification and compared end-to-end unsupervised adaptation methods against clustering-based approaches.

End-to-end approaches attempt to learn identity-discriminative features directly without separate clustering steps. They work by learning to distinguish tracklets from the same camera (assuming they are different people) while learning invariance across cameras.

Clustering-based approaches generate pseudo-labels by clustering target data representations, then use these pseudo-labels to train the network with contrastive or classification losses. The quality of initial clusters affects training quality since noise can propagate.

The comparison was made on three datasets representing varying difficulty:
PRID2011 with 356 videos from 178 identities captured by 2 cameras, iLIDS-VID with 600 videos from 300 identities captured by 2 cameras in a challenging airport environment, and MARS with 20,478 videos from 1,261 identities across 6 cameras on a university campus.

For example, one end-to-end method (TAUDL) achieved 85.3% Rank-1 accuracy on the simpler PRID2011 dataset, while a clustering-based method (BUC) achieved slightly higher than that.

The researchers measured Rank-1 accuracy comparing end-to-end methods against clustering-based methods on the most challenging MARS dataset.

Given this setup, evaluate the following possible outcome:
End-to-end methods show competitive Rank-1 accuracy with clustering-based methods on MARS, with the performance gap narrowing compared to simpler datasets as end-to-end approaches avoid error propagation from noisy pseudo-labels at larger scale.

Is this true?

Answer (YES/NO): NO